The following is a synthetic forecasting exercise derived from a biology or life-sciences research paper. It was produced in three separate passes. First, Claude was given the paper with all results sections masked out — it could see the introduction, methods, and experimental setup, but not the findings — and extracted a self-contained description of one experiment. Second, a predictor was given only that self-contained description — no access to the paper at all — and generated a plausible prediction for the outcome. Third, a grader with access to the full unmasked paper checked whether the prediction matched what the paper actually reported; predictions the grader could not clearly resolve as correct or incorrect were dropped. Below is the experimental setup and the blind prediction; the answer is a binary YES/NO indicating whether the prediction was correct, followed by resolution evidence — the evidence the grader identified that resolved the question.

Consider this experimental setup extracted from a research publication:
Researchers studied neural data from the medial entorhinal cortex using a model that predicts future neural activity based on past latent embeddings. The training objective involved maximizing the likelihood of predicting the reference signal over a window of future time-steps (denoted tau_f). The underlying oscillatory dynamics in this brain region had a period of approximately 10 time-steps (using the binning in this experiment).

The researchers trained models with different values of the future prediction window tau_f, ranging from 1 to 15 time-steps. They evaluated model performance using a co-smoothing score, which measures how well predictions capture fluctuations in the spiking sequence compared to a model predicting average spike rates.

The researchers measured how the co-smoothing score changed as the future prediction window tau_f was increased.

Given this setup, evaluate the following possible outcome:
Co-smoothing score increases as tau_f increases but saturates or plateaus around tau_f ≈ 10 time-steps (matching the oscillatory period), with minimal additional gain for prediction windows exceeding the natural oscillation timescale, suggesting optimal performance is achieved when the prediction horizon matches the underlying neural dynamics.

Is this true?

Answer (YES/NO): YES